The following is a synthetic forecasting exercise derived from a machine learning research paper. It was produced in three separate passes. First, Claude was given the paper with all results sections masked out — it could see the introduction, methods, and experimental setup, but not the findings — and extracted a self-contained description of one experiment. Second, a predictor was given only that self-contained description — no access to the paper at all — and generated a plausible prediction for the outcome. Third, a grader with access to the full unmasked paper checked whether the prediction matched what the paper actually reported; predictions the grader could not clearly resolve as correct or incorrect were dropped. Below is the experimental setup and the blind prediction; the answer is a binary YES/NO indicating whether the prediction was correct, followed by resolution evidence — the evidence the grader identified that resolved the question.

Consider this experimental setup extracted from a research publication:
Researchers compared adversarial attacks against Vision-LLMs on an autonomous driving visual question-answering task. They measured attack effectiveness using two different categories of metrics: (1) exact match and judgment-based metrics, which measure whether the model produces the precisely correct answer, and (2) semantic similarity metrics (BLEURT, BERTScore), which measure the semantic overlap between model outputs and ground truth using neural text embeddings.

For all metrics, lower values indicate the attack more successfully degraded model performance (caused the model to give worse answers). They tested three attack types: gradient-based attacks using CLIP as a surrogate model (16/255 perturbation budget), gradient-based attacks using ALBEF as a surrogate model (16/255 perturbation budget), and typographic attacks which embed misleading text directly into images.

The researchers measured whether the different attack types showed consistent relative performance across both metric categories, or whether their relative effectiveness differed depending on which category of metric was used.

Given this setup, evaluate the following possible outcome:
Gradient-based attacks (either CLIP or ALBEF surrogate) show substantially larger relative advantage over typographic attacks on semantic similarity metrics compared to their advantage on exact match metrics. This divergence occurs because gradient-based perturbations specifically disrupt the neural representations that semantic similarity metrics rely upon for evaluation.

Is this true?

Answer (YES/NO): NO